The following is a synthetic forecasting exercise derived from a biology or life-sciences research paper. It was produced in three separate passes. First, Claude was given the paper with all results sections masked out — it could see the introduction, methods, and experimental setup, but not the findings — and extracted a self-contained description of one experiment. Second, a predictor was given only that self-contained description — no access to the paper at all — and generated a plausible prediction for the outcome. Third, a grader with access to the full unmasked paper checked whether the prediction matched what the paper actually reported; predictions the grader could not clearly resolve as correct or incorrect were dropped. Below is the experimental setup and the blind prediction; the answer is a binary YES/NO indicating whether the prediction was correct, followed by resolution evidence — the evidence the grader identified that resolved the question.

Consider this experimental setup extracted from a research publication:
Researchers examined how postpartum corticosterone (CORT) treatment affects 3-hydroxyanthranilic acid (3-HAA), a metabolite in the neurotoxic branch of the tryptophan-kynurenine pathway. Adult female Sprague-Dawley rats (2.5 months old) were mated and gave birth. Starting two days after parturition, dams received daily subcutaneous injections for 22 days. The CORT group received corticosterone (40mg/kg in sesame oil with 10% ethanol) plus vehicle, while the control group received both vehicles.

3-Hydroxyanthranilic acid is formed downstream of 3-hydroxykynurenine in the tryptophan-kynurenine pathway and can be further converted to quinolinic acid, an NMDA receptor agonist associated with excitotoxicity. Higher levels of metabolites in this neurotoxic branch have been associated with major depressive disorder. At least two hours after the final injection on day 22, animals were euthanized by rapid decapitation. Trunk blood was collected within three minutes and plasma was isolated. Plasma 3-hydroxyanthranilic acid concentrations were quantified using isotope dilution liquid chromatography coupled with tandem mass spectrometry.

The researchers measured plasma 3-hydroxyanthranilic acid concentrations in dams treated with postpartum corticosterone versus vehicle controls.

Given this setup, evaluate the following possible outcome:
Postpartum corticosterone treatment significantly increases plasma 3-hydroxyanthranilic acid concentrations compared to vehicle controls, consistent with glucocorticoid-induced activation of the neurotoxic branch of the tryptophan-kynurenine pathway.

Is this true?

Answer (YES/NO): YES